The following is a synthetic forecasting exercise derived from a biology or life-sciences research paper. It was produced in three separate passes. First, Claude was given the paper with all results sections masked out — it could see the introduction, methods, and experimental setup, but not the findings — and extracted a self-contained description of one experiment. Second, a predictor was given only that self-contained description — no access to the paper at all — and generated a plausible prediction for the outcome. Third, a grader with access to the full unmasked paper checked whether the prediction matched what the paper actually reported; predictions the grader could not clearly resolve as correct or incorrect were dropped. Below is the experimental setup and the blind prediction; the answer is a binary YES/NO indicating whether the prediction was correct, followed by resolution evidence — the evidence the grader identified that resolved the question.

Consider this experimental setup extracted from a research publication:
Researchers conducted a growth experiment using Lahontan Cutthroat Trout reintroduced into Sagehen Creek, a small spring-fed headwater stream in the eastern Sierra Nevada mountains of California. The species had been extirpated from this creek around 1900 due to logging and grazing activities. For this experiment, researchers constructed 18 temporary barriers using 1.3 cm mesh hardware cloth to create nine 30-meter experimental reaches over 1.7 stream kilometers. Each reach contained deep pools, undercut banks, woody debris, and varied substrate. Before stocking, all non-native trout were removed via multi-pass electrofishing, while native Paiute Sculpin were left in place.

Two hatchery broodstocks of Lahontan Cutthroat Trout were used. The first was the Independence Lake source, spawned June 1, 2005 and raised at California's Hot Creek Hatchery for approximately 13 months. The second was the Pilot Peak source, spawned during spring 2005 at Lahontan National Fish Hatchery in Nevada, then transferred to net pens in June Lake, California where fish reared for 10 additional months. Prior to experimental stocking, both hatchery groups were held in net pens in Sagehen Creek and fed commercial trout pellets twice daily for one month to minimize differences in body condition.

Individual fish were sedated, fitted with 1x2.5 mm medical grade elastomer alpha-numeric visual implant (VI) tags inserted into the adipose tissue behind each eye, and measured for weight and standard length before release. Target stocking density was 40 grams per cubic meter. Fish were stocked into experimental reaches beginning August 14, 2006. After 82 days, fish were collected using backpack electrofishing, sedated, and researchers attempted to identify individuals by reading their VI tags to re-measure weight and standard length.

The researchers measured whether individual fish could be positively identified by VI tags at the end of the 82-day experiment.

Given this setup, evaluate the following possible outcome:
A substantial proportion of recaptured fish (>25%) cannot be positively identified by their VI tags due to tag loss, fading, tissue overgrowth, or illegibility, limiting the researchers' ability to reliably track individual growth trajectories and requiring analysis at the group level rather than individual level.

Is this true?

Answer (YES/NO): NO